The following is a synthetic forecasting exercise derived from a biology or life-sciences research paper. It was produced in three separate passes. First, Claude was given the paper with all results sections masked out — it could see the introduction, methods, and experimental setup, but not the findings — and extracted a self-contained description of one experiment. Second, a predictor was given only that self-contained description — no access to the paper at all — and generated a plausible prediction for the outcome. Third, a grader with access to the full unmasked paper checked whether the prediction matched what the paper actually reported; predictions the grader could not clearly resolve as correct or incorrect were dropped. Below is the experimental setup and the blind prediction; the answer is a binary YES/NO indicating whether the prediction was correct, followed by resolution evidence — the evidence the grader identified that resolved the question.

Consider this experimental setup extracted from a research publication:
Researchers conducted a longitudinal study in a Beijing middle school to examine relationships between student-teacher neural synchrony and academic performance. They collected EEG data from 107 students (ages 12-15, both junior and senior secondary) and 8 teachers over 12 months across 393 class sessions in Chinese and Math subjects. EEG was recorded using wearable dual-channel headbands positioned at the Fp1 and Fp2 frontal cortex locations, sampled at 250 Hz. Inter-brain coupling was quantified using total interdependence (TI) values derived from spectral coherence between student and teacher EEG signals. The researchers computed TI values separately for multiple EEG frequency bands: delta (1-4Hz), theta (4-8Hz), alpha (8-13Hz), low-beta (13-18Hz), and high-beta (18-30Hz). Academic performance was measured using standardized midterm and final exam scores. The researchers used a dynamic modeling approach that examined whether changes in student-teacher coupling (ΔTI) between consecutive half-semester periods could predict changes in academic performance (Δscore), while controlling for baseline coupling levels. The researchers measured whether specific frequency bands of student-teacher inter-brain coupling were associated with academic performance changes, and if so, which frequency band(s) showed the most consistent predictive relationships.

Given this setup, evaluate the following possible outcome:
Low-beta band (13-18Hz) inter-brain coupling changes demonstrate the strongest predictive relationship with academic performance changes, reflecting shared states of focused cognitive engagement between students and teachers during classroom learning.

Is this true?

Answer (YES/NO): NO